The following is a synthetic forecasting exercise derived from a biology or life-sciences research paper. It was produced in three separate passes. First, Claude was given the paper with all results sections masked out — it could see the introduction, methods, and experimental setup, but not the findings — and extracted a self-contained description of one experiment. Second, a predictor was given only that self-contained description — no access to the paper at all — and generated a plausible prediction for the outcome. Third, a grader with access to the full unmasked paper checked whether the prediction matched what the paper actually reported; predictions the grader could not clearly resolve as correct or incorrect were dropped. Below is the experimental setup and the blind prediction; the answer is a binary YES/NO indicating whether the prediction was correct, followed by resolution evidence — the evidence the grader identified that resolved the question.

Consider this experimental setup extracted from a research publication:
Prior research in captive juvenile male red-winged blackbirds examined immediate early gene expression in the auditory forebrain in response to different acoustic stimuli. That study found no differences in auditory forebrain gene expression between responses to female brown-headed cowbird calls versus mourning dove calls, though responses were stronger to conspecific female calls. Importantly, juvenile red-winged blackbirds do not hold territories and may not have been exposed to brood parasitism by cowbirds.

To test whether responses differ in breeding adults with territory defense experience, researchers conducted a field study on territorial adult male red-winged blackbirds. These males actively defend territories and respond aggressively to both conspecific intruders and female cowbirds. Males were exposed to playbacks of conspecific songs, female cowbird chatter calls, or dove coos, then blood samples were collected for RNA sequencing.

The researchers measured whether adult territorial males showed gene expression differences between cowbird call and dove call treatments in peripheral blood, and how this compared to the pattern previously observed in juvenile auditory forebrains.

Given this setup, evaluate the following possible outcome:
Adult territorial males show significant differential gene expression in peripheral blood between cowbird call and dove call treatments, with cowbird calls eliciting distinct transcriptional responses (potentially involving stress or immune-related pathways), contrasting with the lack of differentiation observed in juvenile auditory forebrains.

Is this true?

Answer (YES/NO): YES